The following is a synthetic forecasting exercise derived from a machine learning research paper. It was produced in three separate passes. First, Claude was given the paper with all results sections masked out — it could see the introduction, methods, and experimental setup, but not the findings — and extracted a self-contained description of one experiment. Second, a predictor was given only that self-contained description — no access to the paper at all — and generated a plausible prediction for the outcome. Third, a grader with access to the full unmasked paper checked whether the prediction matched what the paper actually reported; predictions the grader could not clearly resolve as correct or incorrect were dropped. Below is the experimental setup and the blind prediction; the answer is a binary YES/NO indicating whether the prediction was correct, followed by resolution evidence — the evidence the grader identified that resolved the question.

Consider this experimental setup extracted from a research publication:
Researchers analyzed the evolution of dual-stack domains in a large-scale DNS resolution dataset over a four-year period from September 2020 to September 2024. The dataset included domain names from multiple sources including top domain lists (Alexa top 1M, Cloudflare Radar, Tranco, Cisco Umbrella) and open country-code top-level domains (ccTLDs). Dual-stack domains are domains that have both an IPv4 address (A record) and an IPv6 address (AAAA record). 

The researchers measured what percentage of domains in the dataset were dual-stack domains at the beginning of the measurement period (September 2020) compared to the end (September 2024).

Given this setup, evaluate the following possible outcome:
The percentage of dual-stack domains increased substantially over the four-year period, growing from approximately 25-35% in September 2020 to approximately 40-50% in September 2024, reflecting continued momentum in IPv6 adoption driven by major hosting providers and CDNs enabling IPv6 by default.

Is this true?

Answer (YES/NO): NO